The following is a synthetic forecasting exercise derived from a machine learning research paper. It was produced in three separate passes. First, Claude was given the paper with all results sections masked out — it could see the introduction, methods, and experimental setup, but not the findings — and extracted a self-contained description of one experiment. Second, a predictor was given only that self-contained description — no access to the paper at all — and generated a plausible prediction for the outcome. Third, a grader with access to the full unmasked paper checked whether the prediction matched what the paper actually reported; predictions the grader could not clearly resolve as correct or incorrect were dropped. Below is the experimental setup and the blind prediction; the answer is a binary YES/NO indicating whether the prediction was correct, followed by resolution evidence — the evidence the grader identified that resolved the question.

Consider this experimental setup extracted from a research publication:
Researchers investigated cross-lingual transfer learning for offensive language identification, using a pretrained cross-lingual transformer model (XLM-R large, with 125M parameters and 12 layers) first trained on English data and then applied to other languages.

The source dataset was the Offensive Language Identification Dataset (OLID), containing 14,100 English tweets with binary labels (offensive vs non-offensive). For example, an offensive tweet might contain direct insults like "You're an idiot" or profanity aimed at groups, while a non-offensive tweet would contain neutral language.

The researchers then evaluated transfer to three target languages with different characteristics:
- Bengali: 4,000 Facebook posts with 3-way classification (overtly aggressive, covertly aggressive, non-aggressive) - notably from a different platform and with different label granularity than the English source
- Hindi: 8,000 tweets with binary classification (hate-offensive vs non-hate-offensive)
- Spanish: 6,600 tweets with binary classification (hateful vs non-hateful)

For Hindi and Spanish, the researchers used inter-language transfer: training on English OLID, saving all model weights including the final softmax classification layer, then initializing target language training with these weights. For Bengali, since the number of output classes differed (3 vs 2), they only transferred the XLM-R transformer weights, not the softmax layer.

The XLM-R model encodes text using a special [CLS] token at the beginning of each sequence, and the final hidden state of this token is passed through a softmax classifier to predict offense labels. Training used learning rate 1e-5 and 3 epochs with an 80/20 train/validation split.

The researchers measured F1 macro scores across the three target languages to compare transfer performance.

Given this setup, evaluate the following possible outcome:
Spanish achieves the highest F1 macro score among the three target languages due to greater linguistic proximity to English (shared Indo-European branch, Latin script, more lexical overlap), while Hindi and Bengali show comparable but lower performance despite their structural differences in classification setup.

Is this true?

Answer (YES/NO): NO